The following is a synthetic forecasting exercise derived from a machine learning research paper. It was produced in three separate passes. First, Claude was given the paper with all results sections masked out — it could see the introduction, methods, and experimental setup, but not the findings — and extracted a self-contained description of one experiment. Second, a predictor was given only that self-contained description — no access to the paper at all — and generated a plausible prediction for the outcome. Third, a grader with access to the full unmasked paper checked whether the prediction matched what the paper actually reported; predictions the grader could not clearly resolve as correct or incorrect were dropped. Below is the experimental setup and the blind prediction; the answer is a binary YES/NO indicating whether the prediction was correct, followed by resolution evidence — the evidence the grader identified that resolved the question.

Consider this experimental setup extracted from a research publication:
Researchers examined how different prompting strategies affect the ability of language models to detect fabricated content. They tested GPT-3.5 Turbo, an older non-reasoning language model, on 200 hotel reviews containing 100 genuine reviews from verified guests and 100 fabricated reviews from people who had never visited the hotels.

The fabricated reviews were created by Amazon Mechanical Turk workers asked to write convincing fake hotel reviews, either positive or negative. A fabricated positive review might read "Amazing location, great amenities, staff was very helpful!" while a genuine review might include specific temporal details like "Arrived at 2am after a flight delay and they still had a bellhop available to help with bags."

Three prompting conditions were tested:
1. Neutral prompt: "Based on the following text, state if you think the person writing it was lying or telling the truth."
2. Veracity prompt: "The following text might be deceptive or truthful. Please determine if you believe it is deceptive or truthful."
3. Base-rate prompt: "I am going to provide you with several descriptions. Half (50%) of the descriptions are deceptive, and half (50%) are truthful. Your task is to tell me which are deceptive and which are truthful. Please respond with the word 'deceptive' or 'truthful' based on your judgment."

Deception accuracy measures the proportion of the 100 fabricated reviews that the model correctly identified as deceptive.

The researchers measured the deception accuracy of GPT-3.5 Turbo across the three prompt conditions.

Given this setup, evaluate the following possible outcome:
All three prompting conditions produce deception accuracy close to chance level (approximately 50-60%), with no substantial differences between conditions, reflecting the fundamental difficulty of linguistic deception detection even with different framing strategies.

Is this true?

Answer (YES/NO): NO